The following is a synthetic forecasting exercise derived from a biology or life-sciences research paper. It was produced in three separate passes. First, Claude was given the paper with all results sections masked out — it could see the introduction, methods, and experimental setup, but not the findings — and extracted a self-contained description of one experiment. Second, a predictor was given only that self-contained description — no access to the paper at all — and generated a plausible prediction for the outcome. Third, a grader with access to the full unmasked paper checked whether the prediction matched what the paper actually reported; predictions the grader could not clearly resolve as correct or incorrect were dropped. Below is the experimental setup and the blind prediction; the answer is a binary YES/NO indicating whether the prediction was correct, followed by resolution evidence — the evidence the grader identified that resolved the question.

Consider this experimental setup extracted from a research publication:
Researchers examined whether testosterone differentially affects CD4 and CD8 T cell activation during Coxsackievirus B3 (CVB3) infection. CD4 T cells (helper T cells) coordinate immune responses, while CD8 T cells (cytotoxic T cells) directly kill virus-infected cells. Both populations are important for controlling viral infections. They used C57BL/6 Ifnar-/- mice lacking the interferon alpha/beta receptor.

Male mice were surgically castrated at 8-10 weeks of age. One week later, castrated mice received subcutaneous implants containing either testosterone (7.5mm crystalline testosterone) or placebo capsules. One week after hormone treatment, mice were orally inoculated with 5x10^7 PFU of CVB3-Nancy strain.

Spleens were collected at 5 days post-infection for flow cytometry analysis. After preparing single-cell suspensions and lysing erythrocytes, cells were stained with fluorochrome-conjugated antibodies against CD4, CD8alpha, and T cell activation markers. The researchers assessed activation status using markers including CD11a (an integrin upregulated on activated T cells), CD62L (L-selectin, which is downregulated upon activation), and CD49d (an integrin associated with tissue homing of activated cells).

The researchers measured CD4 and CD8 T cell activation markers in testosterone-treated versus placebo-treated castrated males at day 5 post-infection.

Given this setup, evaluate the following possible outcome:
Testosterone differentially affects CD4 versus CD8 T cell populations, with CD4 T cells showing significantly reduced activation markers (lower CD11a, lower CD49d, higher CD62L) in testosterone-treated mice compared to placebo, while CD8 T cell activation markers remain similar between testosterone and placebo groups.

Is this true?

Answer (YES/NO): NO